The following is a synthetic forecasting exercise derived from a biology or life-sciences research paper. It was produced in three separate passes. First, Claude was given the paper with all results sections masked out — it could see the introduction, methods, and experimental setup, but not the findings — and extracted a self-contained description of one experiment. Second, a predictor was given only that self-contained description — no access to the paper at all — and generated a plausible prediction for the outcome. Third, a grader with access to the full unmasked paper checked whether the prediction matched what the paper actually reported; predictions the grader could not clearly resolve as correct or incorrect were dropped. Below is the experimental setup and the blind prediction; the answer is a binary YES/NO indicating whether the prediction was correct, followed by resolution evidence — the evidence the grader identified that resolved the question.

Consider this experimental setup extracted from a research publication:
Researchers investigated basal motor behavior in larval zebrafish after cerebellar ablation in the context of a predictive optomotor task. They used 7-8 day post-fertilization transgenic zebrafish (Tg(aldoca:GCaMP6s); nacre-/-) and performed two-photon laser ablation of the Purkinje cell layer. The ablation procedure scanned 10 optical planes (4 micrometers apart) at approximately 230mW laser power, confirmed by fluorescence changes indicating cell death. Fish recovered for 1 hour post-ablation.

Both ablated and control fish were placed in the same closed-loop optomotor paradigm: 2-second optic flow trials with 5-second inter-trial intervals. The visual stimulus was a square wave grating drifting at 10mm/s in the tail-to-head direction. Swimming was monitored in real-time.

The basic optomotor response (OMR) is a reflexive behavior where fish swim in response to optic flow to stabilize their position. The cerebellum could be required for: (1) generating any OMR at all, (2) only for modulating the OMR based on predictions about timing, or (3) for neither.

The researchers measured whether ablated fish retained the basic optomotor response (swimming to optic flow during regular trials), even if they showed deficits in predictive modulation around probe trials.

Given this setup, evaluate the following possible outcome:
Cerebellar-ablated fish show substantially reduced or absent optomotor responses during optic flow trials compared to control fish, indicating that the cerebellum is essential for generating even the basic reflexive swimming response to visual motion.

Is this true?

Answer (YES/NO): NO